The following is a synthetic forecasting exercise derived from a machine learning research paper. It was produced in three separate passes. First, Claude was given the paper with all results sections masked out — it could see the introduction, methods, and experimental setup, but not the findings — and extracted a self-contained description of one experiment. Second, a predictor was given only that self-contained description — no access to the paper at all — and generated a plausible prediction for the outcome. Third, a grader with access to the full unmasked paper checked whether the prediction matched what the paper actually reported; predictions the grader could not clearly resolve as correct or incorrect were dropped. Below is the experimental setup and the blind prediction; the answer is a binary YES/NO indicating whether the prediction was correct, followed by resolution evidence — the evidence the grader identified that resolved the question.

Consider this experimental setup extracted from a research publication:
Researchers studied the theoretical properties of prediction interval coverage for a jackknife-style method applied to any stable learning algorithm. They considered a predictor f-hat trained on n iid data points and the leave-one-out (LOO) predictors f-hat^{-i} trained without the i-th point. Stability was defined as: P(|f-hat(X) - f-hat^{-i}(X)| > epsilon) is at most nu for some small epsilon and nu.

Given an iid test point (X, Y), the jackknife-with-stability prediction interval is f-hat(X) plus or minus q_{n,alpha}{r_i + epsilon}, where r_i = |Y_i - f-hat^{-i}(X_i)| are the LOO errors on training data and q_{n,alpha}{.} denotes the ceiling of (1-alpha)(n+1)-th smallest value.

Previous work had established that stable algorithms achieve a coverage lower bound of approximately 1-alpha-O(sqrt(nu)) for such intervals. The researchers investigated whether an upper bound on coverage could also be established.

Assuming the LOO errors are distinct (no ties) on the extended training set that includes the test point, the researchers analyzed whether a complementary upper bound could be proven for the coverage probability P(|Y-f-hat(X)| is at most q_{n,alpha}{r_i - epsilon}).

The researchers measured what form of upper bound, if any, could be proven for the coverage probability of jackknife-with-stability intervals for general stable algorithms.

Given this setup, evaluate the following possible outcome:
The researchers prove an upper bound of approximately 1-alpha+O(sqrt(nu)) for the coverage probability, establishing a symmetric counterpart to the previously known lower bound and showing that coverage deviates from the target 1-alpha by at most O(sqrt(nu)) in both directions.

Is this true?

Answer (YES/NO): NO